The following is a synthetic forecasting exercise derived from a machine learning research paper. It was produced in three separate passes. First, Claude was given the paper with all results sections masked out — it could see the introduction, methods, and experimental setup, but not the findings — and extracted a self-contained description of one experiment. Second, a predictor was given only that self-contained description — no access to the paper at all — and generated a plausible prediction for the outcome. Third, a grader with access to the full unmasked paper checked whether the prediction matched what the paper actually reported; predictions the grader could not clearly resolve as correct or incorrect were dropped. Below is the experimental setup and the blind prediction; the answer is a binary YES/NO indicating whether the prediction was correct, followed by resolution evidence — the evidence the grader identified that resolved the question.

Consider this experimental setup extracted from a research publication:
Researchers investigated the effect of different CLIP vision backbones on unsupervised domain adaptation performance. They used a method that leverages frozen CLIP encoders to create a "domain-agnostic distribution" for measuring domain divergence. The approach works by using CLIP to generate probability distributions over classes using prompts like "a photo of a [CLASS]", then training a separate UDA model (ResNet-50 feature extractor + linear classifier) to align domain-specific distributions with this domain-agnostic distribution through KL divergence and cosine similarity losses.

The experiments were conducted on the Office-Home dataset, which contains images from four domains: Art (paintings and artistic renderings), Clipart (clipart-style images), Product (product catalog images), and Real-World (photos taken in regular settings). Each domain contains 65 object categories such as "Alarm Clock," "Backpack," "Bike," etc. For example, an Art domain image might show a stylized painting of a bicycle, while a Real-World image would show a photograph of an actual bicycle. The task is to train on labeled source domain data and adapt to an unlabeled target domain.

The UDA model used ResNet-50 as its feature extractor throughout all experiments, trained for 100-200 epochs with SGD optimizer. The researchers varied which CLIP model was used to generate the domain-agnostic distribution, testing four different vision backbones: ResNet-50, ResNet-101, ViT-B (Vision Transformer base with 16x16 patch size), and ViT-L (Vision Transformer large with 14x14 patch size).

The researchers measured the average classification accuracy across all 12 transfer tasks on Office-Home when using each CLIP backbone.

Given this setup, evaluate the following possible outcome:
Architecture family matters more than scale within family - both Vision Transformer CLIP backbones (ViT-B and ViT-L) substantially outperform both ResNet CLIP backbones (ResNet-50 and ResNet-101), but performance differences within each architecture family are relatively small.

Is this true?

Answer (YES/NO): NO